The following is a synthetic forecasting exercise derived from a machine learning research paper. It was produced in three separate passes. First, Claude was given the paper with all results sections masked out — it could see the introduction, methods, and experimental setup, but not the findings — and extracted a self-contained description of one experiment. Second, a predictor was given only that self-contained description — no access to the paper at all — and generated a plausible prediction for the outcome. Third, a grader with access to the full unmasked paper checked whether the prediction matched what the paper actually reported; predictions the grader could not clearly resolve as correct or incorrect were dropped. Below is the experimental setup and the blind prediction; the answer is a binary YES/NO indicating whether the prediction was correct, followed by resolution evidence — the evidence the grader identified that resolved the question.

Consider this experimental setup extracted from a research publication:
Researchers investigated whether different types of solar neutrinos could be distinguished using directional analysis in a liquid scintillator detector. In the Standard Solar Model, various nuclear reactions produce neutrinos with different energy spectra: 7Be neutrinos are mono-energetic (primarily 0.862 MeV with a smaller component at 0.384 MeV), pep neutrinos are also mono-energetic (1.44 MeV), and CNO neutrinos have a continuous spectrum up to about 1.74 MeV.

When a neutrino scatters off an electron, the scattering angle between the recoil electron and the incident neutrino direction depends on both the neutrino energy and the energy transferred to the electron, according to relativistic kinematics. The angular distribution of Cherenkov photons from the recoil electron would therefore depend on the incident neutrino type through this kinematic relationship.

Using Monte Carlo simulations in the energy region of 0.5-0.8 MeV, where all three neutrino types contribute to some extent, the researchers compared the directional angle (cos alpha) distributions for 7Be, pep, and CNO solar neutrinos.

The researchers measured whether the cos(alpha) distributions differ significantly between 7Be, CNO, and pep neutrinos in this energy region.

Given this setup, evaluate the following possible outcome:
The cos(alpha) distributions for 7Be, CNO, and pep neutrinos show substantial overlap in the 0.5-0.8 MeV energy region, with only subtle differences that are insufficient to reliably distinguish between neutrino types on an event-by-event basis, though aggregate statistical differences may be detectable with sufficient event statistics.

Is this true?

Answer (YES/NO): NO